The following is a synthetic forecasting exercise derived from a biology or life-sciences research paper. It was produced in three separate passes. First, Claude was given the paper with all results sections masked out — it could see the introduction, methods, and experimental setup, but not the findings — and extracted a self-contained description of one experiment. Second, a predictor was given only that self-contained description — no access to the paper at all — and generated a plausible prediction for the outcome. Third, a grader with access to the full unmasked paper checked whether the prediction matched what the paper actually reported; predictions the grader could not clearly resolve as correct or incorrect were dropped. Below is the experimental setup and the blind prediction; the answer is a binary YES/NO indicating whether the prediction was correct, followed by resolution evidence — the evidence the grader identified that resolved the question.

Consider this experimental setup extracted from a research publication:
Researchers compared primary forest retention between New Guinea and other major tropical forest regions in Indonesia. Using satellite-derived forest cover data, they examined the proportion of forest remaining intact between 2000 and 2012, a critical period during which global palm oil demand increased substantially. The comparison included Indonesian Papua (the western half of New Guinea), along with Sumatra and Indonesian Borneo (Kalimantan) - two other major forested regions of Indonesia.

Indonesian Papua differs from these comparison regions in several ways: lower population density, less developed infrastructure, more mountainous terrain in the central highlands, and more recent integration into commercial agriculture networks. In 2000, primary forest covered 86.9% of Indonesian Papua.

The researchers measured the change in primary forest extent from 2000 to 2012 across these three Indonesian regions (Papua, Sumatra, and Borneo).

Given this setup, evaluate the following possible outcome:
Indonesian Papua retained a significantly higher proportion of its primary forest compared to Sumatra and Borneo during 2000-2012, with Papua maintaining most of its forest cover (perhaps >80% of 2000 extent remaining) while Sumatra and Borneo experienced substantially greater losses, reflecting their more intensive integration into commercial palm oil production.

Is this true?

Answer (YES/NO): YES